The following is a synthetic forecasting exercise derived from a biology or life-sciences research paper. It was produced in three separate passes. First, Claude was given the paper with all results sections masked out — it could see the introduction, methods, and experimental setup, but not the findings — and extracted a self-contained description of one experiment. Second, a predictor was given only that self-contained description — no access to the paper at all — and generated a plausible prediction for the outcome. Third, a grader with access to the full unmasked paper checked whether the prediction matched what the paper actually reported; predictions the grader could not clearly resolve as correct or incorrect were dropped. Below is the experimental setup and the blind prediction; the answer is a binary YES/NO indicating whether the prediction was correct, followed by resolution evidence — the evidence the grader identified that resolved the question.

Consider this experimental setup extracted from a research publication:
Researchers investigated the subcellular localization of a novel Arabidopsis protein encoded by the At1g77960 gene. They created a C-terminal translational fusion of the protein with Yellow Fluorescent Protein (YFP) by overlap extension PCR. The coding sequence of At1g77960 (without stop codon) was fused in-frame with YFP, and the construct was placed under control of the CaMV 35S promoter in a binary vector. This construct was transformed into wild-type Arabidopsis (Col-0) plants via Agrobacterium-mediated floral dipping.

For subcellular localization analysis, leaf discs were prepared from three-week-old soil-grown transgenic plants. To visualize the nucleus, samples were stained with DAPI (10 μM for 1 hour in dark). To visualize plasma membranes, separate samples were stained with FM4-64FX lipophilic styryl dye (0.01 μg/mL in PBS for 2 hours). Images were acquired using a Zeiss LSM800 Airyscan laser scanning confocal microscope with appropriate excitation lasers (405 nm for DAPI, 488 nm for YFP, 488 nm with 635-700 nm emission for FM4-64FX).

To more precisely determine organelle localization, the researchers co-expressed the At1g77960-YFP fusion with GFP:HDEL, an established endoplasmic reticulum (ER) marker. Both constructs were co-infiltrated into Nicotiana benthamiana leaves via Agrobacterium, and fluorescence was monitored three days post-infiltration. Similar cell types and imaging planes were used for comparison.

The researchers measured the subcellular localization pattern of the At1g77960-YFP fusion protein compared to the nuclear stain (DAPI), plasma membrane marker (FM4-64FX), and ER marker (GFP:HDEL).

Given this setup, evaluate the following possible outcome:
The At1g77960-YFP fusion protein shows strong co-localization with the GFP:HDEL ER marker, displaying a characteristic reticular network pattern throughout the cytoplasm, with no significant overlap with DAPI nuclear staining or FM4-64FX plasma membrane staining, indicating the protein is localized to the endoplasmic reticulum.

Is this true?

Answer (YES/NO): YES